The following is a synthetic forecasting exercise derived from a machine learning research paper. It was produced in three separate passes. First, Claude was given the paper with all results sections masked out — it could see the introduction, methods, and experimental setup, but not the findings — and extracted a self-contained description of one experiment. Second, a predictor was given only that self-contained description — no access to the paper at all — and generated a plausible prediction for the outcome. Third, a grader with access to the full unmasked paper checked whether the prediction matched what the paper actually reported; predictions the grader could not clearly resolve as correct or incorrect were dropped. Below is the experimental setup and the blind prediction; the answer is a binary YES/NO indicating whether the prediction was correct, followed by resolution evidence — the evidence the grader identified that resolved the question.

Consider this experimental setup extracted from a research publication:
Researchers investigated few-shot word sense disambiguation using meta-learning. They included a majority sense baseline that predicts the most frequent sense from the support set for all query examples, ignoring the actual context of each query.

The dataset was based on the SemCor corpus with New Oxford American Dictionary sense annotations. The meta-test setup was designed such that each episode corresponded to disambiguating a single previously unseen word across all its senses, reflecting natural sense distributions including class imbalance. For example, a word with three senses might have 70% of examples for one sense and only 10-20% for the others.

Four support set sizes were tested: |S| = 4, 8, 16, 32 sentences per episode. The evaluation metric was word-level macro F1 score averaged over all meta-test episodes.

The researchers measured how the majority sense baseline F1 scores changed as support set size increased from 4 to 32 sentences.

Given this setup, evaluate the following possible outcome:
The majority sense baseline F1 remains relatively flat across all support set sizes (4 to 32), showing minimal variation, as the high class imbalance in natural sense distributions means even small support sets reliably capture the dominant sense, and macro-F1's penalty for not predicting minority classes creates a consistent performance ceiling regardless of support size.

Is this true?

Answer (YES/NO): YES